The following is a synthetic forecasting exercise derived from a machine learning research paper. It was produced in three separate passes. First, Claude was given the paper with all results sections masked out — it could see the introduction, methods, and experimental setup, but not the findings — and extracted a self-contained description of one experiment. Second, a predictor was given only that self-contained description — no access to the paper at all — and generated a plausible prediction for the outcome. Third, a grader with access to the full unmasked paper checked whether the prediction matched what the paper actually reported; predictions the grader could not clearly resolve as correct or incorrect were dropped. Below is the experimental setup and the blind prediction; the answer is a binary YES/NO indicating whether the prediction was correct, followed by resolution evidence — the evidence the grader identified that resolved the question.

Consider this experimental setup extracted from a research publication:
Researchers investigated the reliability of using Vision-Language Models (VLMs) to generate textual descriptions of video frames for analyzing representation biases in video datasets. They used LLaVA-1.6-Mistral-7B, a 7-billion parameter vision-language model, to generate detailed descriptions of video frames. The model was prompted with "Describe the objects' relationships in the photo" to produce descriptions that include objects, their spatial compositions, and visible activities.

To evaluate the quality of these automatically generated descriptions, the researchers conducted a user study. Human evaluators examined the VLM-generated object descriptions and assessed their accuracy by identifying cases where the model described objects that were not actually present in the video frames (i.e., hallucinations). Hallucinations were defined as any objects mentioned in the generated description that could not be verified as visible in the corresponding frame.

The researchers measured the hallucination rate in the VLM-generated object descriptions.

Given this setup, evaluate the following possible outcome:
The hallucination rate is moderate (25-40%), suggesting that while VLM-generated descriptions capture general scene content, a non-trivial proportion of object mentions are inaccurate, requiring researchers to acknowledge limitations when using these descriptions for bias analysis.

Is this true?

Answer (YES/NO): NO